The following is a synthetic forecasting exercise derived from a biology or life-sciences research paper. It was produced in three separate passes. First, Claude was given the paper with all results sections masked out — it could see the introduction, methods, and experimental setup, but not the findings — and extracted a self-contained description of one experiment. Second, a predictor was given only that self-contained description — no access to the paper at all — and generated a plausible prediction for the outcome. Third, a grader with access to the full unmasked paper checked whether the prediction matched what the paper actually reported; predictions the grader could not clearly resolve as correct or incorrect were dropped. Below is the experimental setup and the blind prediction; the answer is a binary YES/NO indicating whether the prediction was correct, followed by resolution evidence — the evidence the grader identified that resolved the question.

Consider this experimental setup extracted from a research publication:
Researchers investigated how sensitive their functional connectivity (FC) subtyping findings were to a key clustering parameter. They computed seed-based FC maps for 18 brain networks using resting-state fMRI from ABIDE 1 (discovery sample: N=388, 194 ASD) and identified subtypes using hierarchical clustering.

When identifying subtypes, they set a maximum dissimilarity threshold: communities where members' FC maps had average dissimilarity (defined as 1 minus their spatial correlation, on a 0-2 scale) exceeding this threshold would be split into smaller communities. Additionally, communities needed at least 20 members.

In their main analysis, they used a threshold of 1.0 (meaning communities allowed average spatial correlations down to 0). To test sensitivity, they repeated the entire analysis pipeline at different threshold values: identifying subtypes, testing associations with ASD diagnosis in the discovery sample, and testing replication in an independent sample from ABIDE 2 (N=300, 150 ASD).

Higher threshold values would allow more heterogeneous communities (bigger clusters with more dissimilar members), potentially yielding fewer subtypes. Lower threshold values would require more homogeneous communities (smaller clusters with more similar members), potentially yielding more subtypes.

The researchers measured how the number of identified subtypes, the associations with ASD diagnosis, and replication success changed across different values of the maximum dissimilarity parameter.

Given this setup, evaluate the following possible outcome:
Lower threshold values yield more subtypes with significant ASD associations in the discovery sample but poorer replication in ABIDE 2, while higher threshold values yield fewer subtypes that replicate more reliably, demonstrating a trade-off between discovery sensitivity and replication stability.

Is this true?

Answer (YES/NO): NO